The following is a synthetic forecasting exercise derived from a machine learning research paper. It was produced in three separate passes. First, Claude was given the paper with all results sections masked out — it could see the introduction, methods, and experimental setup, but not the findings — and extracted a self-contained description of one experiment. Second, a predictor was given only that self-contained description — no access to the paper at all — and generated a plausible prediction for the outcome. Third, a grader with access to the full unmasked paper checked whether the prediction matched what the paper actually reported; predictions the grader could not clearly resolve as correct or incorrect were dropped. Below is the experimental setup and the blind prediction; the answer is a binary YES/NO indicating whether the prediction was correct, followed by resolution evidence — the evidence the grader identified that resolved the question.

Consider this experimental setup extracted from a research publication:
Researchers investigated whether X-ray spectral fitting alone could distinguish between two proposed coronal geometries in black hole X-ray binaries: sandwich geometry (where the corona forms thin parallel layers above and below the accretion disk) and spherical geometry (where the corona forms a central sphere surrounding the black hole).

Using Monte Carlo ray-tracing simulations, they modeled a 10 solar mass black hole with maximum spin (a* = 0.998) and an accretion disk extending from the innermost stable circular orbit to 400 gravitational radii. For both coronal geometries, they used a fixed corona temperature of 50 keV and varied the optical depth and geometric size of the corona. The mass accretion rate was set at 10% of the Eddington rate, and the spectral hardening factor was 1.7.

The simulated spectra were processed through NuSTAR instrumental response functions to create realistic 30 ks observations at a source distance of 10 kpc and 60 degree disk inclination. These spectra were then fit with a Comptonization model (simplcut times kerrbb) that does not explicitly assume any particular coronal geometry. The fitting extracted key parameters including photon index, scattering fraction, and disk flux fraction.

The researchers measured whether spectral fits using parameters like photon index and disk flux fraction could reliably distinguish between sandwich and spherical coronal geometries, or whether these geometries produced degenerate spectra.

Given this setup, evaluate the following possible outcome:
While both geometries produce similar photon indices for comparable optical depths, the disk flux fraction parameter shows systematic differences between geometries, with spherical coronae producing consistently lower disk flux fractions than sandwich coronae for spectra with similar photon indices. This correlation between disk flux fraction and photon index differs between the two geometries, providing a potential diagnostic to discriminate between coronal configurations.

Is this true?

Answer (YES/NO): NO